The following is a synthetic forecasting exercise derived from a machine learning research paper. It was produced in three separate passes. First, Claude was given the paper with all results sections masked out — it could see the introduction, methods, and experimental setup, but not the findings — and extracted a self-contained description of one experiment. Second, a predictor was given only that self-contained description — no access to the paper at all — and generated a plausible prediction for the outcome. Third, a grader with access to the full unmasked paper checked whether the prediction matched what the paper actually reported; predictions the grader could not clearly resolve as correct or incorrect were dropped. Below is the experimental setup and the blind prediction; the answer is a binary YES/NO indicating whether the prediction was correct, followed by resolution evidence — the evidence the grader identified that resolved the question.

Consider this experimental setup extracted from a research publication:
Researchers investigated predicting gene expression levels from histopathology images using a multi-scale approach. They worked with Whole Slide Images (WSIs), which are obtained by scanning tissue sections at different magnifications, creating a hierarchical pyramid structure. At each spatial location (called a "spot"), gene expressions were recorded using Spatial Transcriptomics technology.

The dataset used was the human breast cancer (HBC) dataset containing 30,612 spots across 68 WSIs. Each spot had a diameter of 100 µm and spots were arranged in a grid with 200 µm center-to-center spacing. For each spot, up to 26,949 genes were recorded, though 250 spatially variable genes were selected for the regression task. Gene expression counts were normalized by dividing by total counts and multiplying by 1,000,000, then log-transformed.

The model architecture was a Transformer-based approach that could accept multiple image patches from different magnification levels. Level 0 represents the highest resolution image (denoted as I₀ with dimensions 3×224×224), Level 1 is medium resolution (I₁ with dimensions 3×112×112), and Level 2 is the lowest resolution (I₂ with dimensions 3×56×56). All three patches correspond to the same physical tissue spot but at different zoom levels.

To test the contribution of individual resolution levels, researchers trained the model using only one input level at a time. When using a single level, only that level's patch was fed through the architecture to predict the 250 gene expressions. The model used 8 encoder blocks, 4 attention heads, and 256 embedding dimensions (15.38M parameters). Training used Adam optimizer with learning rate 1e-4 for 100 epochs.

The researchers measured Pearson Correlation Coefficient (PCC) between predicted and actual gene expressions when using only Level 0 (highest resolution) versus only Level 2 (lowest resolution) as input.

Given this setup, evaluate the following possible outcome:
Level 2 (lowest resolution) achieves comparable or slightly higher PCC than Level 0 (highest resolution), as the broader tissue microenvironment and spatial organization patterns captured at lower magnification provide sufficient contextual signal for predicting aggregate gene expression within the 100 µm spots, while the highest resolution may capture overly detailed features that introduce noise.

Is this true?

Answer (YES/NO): NO